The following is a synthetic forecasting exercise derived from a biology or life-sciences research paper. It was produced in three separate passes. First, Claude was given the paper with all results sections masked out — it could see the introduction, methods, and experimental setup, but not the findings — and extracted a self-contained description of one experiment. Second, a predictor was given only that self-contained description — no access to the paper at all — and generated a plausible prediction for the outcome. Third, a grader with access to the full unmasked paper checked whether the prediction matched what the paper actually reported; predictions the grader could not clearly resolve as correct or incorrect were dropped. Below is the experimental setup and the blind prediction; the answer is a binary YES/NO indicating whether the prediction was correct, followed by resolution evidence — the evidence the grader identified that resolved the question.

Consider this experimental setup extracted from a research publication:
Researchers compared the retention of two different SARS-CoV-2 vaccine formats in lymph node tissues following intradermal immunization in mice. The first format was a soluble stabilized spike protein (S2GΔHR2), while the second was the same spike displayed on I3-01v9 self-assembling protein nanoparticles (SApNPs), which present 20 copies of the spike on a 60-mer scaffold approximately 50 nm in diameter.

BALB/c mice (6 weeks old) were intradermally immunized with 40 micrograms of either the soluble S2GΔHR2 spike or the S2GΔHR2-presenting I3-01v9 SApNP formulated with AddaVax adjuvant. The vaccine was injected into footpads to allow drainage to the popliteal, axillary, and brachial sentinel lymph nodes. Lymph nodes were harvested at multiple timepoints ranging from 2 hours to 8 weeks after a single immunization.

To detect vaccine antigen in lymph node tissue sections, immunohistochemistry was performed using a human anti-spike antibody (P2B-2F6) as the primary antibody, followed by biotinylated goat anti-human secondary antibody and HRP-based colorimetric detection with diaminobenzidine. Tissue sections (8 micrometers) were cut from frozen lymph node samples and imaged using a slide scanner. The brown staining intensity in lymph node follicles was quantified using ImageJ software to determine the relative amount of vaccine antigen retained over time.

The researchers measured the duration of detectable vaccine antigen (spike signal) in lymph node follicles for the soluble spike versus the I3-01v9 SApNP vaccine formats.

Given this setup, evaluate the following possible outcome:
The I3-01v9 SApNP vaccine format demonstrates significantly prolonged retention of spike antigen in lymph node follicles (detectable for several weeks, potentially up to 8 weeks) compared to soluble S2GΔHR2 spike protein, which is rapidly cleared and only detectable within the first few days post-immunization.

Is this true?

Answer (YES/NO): NO